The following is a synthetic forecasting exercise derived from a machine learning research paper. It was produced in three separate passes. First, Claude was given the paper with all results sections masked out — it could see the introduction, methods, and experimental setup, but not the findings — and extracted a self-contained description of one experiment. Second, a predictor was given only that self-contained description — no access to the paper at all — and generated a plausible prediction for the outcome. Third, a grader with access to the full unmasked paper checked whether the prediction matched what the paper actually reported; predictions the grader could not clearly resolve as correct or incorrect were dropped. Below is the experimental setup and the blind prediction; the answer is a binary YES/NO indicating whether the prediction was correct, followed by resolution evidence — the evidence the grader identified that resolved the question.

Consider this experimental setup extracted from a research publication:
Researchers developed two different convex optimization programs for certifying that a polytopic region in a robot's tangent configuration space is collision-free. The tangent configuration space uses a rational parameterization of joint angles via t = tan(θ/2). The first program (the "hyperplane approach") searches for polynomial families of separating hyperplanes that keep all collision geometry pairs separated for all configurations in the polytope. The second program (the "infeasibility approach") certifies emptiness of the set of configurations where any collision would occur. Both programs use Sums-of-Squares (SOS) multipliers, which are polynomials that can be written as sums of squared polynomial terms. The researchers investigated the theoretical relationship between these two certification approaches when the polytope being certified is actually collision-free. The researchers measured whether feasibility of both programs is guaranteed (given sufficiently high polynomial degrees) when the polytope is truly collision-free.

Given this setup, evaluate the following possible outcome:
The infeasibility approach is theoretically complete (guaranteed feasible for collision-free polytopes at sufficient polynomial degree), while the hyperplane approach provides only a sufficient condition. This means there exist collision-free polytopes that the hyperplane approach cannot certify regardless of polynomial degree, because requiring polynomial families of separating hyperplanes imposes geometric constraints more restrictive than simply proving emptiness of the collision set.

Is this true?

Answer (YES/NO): NO